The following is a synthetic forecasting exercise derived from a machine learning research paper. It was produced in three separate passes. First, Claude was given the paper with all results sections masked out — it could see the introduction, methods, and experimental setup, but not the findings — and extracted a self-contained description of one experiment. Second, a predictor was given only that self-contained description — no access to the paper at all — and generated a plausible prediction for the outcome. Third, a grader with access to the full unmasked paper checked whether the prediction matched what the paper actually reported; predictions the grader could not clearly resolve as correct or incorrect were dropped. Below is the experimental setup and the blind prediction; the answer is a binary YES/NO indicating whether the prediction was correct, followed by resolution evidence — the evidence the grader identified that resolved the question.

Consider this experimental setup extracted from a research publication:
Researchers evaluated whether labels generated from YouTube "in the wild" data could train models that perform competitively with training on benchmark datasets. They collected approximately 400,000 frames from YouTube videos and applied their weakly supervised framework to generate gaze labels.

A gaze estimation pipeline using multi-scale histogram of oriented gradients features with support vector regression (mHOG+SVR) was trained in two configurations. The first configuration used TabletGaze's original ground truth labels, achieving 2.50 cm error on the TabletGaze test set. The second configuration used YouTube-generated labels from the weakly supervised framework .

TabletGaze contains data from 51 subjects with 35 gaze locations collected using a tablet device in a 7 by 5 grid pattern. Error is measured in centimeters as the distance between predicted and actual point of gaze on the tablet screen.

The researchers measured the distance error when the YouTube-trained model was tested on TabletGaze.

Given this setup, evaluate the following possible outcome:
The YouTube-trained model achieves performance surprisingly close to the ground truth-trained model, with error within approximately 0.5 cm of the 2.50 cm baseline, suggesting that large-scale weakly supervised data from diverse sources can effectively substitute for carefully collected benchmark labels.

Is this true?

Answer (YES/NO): NO